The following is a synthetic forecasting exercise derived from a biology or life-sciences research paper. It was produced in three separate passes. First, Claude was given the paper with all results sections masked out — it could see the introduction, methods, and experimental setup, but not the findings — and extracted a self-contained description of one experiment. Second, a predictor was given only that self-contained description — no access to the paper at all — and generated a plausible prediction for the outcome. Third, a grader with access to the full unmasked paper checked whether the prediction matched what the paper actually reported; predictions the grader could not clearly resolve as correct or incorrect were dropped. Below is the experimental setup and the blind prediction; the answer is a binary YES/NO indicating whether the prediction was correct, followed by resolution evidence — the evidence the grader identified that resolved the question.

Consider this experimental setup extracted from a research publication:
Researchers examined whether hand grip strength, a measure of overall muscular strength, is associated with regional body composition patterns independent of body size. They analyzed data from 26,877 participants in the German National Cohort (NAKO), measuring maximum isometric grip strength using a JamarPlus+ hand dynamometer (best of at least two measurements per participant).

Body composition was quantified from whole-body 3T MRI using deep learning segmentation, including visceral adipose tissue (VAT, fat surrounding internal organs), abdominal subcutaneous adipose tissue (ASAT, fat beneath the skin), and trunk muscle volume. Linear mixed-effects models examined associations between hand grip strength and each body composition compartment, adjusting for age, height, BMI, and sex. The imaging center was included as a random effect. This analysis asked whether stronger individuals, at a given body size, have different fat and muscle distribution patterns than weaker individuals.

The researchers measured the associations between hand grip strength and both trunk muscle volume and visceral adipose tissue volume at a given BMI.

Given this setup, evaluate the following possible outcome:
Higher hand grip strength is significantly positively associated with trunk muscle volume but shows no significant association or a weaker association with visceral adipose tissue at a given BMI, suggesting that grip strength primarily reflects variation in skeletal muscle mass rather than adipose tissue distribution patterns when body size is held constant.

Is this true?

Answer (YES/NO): NO